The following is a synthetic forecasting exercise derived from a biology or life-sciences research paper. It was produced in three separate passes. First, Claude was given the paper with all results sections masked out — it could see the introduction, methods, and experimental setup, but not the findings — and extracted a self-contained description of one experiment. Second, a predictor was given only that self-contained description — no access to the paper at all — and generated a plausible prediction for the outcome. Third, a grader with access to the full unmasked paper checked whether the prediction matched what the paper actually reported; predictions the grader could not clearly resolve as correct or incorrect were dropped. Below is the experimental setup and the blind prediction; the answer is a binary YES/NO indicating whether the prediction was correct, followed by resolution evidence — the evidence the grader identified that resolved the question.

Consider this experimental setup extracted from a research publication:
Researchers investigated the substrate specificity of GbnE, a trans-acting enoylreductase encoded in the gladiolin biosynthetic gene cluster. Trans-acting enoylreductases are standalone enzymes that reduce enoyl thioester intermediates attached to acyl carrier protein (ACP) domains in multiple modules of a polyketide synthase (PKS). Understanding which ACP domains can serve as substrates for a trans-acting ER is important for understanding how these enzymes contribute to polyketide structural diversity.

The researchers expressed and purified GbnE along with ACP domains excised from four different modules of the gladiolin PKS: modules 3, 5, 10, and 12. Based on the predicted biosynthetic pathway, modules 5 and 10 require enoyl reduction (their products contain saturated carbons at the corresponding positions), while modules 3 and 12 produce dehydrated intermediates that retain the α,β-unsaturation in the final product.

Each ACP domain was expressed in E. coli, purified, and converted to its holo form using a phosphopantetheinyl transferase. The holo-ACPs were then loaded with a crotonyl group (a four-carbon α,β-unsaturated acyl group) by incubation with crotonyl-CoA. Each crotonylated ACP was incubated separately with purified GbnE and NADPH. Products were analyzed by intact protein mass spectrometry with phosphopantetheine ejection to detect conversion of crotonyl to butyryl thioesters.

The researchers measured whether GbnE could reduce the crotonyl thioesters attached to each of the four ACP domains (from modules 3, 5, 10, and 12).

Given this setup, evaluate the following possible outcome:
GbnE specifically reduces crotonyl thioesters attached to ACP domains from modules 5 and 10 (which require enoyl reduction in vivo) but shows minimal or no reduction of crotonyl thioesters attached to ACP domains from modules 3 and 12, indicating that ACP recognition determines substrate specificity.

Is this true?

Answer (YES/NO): YES